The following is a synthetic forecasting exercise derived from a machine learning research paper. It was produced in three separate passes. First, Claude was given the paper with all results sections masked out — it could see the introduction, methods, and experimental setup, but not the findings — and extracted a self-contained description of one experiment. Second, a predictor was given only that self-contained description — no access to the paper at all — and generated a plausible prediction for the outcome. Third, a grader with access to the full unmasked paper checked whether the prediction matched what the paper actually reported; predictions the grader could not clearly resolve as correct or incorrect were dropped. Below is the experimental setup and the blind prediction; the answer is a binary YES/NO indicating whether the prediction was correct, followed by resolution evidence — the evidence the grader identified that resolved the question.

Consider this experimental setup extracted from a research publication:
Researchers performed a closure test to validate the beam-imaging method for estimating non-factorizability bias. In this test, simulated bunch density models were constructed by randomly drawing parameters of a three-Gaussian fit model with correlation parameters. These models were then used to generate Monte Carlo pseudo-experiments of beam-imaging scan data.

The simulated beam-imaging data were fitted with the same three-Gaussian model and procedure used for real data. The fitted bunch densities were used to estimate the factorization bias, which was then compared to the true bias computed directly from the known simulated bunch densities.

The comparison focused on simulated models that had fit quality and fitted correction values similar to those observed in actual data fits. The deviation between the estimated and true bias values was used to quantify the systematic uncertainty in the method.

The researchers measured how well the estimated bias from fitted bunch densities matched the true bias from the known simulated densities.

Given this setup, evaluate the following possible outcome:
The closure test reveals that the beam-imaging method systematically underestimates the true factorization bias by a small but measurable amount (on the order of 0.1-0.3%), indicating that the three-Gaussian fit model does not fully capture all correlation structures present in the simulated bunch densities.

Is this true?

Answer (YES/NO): NO